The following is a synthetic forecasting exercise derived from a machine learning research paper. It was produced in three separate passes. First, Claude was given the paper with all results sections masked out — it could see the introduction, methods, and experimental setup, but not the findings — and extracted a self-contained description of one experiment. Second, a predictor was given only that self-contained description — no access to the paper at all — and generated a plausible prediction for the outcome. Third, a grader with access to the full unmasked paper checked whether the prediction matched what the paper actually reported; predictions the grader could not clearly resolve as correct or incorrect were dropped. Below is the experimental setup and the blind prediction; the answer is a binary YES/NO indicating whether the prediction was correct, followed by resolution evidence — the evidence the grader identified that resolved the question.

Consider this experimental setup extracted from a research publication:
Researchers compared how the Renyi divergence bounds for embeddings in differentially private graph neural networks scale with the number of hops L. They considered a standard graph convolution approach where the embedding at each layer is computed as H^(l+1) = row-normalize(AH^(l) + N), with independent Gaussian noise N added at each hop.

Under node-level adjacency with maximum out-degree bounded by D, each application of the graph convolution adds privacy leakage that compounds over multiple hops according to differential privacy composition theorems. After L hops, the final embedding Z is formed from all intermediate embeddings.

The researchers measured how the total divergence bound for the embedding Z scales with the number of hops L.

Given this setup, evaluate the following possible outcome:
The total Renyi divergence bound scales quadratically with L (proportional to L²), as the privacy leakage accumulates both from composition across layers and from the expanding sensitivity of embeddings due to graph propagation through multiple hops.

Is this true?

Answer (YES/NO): NO